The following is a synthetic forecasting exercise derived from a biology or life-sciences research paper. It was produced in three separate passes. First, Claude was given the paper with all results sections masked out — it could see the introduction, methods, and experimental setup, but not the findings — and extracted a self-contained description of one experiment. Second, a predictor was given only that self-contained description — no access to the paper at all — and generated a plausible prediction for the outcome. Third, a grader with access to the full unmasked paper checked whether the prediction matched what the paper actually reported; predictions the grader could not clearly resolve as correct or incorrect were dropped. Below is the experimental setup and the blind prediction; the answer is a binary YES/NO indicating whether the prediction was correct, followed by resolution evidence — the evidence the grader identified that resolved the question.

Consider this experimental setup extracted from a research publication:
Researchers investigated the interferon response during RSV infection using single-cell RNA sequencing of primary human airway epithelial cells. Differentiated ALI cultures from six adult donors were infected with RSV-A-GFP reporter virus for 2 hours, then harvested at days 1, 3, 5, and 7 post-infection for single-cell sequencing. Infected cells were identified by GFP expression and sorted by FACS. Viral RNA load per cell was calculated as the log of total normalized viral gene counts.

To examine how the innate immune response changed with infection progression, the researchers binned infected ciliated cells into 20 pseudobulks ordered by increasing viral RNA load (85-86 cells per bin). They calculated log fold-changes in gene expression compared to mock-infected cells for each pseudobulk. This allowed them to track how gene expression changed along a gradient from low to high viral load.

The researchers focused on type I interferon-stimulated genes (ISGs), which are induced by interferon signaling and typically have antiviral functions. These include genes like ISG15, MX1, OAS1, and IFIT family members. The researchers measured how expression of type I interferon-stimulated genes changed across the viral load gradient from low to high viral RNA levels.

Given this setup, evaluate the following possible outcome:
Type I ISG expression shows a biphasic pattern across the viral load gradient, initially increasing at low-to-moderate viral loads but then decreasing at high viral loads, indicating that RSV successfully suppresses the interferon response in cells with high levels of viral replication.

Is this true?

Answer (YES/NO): NO